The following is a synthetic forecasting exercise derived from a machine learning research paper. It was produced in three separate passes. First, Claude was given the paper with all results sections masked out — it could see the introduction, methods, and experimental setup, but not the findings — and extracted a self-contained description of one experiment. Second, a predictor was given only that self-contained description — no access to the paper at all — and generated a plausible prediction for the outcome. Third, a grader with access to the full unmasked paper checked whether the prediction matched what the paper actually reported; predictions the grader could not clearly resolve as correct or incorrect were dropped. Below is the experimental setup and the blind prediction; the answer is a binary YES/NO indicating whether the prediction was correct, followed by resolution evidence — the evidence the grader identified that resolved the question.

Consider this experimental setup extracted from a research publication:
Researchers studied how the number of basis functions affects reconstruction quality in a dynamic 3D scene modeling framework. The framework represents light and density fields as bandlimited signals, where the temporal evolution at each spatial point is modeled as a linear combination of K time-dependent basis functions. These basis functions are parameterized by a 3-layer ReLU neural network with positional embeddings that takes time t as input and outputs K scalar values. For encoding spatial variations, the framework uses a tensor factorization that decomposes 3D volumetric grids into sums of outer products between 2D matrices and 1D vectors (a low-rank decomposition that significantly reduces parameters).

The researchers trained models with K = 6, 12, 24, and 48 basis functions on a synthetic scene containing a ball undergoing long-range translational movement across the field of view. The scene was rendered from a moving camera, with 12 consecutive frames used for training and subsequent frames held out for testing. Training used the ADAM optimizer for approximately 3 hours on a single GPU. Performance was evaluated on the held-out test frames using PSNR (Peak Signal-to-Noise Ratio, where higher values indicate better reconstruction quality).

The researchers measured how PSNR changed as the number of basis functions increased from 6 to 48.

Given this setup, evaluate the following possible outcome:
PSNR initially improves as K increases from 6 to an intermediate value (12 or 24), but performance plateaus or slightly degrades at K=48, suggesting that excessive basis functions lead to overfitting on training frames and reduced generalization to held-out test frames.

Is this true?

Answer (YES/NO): YES